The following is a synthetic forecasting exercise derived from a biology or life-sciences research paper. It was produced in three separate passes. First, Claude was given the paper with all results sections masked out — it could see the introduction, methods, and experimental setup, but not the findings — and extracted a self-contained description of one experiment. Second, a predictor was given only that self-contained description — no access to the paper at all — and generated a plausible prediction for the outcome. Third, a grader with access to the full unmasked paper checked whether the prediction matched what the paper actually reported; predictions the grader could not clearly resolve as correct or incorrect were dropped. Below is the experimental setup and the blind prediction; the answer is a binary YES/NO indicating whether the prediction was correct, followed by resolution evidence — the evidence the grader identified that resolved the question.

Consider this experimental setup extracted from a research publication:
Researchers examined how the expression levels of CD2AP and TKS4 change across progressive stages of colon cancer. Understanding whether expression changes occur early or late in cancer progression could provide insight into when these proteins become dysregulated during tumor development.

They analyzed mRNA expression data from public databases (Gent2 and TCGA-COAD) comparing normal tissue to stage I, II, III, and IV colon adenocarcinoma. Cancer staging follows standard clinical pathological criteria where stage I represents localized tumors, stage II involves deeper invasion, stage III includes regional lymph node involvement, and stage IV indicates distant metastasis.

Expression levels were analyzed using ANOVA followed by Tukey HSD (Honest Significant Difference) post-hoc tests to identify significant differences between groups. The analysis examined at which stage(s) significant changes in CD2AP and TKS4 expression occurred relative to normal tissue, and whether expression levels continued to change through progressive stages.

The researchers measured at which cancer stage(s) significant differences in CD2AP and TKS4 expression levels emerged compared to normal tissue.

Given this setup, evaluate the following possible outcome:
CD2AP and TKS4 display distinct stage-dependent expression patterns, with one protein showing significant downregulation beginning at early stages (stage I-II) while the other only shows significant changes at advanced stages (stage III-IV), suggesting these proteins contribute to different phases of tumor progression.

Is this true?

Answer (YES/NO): NO